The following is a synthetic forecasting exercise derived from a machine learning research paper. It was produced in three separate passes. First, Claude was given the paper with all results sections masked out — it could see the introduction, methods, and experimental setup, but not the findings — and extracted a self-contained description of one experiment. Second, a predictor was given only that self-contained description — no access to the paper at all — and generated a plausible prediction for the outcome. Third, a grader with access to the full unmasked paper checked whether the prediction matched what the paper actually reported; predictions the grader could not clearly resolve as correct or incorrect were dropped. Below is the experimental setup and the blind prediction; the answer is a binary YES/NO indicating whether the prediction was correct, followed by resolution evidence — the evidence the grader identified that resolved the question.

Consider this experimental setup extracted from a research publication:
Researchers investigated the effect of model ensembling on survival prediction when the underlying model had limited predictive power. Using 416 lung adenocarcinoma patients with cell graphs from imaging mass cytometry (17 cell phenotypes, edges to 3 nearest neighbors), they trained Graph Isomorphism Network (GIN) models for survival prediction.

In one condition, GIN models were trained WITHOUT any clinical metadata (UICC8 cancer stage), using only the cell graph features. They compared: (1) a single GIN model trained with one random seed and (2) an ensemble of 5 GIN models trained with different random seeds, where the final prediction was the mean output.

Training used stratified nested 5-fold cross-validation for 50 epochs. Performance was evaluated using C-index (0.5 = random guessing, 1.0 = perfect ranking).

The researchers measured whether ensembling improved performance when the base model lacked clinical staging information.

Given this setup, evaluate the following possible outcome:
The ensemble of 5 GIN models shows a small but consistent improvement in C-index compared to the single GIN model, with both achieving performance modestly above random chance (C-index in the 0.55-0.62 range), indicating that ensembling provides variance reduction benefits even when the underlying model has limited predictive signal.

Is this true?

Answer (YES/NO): NO